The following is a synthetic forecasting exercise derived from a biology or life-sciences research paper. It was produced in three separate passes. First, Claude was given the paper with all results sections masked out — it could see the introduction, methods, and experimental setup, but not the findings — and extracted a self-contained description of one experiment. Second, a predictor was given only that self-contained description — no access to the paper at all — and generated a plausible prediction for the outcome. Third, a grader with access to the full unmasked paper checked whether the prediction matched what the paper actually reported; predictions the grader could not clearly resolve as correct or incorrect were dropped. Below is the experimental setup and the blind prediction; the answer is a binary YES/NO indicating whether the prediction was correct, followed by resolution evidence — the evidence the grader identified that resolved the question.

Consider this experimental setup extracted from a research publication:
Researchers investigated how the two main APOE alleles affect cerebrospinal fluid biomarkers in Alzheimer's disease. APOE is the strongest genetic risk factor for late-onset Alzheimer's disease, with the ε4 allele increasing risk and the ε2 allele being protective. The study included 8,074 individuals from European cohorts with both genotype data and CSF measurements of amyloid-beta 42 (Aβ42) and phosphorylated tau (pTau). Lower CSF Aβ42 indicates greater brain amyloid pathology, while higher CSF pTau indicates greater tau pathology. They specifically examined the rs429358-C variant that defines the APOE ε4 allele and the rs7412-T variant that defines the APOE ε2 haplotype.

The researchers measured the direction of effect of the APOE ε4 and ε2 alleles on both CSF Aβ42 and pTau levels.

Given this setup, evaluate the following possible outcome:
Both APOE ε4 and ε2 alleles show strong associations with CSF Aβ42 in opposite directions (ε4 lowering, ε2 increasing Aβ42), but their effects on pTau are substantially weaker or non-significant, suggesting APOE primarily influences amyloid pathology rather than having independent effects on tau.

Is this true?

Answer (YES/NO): NO